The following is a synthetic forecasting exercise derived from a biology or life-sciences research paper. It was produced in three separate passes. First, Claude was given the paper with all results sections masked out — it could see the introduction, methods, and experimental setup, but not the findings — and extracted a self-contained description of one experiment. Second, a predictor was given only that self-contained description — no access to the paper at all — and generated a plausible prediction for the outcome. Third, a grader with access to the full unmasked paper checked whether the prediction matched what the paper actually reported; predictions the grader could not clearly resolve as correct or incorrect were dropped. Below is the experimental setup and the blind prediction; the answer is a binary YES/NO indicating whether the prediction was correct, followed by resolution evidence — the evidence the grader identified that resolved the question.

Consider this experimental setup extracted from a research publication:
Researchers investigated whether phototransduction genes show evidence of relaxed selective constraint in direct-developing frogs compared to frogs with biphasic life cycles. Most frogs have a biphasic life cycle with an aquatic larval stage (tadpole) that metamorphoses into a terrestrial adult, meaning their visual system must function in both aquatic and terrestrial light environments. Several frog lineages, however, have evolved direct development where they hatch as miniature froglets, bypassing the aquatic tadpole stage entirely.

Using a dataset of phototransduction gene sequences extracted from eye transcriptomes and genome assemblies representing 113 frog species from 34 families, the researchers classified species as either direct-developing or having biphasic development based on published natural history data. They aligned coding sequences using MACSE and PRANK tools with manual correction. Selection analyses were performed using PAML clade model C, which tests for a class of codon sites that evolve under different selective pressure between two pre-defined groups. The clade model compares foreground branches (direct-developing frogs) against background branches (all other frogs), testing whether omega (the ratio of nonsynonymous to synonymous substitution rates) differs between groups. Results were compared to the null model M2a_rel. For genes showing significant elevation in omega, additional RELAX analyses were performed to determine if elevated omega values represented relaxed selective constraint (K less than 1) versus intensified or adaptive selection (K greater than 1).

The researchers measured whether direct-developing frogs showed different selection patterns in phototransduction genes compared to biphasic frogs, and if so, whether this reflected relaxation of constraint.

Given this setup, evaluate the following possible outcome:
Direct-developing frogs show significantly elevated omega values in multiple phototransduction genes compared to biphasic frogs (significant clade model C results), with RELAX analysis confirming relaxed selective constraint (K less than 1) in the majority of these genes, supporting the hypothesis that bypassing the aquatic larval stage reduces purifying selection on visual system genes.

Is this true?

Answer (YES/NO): YES